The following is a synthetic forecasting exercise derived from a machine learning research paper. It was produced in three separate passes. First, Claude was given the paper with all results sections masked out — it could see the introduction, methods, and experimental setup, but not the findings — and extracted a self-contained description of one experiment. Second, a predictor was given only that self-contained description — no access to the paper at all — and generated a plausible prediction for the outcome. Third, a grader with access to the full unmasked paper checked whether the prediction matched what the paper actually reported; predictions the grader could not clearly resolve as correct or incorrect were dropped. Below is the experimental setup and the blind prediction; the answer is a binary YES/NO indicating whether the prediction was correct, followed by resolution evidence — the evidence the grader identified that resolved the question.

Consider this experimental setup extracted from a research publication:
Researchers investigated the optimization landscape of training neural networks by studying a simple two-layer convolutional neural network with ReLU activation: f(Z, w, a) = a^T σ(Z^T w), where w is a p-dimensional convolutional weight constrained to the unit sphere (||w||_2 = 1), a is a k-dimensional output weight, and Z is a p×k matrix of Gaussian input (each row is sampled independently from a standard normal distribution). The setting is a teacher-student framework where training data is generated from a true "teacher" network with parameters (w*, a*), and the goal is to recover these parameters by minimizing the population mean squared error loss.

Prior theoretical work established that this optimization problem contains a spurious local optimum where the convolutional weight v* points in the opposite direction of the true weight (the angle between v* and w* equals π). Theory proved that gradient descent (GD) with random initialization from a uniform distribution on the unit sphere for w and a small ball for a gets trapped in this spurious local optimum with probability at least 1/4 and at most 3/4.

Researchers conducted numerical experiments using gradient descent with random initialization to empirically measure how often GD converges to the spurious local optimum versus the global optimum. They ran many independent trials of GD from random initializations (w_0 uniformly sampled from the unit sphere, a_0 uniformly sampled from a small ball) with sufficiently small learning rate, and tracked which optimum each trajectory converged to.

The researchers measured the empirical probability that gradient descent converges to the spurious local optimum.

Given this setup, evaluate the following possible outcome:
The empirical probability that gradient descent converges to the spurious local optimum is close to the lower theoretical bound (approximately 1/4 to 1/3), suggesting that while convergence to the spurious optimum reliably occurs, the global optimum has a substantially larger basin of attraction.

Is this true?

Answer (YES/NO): NO